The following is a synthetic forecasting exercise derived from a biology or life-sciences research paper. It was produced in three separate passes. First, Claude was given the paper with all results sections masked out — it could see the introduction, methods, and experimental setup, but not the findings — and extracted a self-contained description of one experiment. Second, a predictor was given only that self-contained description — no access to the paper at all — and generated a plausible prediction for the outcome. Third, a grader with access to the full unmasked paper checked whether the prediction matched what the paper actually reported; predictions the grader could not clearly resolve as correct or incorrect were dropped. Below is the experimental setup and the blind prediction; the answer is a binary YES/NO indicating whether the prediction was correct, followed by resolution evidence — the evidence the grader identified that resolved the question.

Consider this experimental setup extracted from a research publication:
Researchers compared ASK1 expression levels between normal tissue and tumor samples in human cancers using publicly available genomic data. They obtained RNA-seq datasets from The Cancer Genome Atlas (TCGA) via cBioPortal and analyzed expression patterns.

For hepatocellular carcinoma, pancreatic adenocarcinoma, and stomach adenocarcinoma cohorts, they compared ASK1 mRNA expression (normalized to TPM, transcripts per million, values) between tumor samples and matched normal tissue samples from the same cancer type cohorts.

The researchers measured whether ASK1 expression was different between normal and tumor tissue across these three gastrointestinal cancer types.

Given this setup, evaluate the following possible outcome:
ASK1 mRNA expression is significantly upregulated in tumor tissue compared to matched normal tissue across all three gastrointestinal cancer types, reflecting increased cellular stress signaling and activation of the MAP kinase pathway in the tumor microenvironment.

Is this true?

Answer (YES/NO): NO